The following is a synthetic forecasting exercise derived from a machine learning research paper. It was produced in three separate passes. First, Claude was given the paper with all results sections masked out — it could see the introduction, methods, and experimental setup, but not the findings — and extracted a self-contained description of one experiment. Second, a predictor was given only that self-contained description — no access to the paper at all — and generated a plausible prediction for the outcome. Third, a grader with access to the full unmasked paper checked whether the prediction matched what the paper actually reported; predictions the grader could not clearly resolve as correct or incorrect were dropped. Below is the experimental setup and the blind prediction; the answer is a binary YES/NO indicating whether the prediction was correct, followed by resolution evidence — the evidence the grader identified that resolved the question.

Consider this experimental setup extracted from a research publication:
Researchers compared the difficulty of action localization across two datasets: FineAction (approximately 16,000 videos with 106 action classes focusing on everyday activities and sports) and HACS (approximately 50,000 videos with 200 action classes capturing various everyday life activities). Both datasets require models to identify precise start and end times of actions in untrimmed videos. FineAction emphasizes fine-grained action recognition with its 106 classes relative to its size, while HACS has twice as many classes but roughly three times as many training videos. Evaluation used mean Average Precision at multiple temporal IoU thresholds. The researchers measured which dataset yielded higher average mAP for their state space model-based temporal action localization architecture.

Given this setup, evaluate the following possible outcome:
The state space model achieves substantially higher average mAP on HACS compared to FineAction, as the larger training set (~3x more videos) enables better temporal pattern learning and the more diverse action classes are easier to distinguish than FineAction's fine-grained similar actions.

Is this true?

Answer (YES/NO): YES